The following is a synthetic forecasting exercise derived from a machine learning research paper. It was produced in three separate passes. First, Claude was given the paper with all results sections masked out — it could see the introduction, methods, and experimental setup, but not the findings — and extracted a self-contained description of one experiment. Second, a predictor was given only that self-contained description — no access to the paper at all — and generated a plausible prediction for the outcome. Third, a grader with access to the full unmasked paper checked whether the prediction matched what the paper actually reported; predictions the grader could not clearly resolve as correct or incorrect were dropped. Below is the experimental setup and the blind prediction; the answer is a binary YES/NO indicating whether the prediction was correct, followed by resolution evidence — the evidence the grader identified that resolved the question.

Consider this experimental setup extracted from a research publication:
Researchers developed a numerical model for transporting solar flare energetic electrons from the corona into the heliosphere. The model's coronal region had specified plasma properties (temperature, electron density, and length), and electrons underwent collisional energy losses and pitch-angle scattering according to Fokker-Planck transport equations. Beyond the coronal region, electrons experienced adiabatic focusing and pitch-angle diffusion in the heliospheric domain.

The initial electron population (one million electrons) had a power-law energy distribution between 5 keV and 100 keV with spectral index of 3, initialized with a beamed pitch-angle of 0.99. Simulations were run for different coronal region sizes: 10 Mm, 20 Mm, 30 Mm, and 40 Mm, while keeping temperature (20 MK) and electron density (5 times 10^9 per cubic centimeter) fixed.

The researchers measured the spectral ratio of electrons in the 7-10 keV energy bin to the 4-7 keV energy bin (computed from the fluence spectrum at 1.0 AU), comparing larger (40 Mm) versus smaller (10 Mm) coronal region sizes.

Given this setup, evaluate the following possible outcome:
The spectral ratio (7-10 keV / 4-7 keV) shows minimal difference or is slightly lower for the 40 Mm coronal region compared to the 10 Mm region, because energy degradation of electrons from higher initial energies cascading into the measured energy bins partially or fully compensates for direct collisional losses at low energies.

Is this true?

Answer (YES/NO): YES